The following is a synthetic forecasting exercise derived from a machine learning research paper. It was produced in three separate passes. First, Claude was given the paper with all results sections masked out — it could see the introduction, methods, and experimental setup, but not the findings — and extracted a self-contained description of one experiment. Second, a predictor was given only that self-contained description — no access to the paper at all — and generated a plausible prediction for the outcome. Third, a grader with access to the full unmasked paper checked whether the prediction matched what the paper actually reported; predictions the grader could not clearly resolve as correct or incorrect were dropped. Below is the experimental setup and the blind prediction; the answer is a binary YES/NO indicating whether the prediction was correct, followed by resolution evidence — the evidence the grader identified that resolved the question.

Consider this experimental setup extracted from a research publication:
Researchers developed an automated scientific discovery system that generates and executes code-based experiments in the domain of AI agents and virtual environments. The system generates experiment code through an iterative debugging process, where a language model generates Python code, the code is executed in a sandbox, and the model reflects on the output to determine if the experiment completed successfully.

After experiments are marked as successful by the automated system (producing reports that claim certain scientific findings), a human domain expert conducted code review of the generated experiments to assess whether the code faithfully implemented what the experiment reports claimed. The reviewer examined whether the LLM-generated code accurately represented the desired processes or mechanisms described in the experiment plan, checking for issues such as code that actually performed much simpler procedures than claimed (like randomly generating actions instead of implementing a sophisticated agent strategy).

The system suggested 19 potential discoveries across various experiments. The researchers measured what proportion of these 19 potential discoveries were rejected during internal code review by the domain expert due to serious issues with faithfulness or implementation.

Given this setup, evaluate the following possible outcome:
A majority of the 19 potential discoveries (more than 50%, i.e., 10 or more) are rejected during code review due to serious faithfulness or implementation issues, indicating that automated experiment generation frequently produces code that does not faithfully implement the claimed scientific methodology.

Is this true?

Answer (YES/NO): NO